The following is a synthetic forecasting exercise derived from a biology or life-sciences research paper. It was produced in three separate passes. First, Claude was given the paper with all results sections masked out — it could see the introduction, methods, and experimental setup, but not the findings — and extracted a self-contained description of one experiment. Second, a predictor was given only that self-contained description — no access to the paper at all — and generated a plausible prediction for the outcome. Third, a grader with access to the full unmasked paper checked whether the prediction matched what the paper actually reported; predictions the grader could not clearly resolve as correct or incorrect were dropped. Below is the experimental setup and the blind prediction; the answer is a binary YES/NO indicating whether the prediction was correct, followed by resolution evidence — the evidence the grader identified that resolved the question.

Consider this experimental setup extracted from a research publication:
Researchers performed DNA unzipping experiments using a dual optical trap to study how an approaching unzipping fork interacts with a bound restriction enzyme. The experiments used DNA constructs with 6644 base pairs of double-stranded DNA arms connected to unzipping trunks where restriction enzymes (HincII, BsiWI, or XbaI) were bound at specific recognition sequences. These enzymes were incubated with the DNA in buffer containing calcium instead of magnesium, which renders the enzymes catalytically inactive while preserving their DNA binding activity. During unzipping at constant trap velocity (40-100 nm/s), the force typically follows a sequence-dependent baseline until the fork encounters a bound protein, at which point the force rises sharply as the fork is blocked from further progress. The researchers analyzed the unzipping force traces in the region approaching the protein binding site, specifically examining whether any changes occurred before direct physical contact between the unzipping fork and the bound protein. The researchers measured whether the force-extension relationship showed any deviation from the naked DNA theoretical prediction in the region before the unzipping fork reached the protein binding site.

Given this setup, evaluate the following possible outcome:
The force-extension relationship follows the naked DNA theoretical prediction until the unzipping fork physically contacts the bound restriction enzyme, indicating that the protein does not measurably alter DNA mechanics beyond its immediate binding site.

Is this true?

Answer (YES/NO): NO